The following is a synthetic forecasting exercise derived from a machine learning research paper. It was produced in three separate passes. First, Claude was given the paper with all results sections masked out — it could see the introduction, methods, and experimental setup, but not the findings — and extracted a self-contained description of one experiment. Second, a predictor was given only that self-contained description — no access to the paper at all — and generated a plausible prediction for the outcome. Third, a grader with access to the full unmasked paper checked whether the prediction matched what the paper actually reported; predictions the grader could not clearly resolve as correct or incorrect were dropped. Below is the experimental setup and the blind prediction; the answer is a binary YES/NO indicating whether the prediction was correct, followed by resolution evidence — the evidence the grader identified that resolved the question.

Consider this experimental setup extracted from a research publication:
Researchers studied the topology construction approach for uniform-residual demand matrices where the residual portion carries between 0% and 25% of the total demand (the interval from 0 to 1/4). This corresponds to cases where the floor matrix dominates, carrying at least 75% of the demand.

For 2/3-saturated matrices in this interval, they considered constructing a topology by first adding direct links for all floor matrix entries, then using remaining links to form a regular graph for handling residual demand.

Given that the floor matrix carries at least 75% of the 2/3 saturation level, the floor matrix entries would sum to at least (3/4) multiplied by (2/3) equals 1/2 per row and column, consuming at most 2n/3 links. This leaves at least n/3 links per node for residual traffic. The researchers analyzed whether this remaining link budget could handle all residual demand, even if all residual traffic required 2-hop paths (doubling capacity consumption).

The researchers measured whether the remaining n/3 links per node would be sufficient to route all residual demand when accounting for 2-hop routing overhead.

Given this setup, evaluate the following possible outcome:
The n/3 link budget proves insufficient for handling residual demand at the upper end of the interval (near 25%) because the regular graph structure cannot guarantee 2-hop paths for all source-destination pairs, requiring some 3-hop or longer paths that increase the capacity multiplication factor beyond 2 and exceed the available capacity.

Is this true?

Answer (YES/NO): NO